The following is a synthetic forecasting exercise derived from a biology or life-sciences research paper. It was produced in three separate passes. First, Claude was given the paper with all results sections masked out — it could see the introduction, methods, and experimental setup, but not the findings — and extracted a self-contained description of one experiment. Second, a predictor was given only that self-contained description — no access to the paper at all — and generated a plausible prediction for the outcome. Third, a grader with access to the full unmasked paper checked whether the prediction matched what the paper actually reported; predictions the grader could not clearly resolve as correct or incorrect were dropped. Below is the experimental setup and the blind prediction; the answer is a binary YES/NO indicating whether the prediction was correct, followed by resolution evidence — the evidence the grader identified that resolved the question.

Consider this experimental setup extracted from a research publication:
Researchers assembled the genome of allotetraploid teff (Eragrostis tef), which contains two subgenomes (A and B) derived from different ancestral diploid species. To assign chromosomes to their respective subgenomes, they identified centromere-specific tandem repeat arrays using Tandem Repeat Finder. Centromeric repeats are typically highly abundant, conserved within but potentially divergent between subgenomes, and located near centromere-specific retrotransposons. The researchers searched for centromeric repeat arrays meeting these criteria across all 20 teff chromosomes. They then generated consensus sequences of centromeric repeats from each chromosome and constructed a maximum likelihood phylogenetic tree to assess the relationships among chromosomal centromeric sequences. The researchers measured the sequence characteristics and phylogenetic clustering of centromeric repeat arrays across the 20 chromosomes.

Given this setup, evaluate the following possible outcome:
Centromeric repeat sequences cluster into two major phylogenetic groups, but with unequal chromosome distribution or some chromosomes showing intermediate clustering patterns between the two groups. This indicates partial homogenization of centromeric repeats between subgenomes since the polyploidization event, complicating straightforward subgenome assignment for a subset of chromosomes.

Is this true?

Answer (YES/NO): NO